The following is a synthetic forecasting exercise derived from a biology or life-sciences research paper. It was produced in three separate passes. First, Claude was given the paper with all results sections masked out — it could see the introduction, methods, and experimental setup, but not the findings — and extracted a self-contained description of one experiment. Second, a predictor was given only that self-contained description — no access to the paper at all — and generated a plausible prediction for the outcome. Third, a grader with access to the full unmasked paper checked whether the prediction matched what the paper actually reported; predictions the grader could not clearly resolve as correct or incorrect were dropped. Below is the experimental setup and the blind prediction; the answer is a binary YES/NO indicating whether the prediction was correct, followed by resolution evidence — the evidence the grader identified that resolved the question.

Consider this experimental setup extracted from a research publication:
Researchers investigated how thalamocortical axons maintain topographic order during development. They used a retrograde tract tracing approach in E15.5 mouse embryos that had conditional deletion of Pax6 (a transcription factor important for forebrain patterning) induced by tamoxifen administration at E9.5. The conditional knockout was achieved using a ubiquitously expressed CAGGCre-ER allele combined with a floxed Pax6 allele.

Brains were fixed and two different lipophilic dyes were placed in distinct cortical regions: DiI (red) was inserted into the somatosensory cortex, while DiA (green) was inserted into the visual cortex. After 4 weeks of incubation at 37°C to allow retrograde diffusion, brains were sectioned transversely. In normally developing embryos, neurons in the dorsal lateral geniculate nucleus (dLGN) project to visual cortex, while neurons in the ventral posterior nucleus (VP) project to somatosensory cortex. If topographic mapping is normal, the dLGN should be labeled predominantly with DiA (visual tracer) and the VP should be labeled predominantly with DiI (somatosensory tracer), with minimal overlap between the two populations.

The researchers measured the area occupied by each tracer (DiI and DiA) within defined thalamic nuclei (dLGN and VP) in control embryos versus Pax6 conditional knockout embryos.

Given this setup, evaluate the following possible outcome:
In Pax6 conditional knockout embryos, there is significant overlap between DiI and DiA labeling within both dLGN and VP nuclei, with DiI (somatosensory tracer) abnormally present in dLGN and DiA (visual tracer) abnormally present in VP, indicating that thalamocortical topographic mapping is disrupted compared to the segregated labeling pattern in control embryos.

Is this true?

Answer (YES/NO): NO